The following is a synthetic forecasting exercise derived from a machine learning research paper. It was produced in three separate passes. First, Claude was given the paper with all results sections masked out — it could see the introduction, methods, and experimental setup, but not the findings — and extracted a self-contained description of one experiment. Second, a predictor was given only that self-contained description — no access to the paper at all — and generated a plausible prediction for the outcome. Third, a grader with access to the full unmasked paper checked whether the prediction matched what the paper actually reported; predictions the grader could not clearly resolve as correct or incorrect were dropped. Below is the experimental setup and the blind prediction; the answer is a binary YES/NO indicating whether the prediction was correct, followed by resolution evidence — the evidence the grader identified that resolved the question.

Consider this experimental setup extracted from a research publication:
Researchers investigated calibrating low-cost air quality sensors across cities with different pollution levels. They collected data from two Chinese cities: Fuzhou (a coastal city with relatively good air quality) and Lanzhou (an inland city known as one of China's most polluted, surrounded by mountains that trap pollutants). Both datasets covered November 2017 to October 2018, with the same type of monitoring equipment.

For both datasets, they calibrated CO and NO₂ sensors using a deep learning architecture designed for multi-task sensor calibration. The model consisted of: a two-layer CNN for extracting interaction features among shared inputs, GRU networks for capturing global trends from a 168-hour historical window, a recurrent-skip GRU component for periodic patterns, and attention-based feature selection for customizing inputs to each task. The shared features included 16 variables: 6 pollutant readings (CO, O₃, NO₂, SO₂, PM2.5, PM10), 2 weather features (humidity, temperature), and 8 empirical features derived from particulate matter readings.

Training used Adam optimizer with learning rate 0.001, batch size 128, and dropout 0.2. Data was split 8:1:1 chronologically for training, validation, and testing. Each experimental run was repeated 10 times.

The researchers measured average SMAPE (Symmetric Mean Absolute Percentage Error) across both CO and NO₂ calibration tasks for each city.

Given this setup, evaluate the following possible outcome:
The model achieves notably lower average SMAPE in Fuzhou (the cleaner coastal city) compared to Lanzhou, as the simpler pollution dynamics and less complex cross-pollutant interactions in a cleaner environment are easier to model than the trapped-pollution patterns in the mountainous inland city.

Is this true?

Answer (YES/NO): NO